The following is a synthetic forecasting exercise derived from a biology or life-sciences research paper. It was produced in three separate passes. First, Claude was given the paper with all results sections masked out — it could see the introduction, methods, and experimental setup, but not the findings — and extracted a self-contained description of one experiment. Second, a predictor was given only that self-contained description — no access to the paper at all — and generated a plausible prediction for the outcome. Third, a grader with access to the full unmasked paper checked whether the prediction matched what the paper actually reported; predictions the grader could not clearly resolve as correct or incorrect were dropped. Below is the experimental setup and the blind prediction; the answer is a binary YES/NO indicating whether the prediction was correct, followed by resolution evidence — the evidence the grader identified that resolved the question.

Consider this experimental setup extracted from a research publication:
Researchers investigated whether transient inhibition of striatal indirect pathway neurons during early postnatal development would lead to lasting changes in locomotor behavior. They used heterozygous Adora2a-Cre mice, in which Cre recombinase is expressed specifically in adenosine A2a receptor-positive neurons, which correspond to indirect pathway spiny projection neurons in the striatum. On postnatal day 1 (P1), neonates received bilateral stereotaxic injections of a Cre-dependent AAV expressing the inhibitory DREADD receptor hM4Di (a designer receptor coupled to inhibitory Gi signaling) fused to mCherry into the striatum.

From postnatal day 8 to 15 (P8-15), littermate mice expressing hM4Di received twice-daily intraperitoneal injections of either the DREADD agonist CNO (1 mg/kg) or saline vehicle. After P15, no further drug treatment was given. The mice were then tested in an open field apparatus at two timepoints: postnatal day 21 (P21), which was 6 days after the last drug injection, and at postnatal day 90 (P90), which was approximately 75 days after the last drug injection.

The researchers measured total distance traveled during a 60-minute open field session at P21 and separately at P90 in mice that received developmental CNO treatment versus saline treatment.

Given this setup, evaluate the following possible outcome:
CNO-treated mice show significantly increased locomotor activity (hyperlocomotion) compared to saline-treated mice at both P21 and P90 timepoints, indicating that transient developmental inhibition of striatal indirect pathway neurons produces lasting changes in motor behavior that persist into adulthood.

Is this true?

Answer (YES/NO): NO